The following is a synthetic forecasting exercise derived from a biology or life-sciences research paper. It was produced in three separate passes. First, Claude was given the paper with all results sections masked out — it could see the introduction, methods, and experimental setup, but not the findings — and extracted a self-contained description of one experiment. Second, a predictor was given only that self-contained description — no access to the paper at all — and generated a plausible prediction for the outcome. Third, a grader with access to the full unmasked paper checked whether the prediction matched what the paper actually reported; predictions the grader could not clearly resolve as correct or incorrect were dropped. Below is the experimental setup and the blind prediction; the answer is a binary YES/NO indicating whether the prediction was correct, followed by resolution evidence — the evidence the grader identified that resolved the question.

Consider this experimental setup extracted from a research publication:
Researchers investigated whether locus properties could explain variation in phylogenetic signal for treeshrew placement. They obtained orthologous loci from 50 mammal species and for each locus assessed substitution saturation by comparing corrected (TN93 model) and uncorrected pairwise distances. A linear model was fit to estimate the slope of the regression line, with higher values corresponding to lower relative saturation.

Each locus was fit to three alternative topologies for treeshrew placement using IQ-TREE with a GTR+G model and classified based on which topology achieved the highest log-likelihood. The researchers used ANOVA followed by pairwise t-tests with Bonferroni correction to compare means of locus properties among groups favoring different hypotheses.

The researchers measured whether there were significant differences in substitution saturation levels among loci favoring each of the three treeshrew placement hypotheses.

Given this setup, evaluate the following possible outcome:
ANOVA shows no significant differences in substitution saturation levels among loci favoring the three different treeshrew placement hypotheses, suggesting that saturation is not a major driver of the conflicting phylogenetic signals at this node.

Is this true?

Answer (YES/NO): NO